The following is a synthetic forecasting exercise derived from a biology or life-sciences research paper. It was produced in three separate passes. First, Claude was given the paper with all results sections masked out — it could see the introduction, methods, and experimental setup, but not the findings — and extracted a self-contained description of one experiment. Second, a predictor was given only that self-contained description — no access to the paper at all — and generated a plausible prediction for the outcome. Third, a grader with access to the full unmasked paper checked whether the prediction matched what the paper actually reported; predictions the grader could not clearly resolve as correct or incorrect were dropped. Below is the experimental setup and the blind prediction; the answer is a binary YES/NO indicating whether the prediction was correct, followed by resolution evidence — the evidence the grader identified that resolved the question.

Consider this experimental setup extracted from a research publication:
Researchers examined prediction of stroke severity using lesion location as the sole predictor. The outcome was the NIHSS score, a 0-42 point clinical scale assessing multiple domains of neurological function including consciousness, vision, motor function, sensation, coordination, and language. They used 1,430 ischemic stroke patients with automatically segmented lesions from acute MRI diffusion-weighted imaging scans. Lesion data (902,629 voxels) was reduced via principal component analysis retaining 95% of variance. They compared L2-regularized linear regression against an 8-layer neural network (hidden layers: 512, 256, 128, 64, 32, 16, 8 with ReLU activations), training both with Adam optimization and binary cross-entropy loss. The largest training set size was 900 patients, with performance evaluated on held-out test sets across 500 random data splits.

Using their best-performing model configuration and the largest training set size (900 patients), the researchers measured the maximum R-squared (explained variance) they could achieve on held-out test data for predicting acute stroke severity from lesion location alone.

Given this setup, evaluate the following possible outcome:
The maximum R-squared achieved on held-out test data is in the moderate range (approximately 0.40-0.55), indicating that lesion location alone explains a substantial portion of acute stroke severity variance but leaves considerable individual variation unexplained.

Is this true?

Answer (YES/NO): NO